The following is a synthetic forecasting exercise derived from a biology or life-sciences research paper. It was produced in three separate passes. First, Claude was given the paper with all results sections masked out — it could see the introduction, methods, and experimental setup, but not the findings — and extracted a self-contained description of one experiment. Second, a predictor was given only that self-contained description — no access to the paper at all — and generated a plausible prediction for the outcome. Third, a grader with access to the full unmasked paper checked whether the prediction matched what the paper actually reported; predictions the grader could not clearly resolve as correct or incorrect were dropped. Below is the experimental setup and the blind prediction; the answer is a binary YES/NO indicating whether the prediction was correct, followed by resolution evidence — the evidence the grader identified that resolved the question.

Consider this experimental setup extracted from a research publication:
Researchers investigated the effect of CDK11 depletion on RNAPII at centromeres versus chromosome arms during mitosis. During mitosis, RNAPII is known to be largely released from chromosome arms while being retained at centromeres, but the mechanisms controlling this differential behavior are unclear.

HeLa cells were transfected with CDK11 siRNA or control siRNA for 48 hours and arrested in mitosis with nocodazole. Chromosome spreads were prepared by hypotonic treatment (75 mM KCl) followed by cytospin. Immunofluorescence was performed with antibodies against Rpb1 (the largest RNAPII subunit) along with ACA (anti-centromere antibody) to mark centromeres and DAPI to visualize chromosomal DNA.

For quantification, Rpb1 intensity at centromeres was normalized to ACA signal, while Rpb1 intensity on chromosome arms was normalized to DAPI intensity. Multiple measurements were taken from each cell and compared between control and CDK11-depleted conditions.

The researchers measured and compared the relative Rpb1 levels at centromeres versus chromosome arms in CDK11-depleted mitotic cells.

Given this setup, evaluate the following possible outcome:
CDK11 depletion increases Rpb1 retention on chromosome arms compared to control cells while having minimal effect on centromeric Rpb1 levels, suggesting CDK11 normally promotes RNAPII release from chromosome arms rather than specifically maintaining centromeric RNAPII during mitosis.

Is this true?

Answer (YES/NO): NO